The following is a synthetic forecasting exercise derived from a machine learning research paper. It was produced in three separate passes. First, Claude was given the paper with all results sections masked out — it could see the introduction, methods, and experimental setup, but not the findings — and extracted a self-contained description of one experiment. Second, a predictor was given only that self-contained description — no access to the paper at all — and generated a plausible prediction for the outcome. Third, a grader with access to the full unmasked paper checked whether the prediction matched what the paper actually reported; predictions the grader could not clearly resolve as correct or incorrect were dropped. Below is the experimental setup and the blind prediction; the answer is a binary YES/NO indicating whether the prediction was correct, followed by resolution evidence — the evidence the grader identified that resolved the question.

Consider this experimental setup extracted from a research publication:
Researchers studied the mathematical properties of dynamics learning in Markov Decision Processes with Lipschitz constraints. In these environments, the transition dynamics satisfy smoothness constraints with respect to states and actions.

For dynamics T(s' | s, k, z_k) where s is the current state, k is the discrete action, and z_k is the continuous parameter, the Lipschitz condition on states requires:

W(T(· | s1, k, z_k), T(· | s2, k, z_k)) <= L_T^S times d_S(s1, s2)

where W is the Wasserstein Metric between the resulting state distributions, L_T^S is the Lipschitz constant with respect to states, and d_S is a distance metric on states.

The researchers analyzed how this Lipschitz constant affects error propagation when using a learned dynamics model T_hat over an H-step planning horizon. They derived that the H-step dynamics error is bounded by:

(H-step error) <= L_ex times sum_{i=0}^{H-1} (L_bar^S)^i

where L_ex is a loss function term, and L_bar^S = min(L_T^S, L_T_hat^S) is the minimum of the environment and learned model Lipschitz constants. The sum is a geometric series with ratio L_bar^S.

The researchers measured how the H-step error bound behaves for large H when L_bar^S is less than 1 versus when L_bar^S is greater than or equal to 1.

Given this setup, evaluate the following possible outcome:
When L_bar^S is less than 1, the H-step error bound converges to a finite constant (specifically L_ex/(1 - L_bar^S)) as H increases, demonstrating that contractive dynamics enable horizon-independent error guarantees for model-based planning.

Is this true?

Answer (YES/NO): YES